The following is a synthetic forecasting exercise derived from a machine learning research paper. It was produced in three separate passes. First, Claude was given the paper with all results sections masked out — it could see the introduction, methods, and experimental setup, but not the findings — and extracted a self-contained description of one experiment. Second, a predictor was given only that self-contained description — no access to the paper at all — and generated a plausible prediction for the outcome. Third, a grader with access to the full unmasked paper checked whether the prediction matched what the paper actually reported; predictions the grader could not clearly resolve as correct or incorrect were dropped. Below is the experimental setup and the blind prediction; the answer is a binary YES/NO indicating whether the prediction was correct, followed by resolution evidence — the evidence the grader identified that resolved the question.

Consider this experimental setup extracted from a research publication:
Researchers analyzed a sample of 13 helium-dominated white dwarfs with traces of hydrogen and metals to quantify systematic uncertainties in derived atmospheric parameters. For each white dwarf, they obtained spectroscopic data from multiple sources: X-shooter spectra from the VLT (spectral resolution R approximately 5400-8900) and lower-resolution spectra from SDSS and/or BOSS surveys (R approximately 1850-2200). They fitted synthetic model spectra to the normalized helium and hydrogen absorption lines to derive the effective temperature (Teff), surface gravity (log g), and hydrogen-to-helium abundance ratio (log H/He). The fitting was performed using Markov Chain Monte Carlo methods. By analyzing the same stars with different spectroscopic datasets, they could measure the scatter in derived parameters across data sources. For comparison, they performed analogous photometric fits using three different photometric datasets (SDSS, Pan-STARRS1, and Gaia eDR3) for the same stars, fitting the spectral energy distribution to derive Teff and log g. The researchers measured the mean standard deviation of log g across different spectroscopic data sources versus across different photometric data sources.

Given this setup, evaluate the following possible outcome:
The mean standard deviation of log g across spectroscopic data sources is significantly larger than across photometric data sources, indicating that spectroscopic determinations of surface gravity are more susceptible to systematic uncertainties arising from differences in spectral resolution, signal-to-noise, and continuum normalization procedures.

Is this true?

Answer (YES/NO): YES